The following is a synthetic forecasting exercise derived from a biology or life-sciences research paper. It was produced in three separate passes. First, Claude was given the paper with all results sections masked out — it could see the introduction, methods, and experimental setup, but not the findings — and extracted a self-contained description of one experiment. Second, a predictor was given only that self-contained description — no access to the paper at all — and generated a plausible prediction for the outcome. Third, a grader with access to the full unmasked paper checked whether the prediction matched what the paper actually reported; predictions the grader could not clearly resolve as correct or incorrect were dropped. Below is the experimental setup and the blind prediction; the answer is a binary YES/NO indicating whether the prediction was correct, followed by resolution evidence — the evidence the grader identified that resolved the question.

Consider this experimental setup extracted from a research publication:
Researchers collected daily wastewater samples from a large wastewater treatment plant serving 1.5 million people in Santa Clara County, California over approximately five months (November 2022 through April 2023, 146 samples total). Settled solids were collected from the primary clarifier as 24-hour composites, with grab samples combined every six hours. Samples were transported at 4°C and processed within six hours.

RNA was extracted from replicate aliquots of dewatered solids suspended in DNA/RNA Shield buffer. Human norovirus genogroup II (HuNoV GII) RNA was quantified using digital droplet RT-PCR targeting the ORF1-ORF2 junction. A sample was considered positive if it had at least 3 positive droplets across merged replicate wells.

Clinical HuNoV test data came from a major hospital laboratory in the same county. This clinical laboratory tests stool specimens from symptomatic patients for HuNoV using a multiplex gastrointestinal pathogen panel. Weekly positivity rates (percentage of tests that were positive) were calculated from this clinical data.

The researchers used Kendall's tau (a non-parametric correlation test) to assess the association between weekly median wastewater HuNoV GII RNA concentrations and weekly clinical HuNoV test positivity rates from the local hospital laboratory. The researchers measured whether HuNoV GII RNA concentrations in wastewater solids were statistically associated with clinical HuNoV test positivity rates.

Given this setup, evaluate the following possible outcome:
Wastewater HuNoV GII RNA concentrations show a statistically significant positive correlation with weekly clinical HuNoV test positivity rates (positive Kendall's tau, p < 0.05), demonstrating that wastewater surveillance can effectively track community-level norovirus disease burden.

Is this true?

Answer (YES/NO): YES